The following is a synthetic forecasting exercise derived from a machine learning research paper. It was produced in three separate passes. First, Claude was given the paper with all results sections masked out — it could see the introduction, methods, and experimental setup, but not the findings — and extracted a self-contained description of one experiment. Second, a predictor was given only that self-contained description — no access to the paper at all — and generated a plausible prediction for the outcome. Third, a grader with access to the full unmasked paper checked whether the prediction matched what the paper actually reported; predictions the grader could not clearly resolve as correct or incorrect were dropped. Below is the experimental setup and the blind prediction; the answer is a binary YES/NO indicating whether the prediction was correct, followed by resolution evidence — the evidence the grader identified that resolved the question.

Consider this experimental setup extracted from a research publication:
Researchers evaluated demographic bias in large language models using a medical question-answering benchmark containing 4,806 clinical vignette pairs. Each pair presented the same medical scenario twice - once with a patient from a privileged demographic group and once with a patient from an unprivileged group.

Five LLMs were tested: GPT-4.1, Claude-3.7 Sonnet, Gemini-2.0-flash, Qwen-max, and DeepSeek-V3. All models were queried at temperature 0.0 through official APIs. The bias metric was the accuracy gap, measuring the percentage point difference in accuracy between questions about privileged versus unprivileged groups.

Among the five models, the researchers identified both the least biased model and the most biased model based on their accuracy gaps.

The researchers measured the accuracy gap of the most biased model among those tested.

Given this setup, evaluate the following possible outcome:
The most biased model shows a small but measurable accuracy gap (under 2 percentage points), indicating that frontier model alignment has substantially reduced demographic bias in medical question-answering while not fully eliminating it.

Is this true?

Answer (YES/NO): NO